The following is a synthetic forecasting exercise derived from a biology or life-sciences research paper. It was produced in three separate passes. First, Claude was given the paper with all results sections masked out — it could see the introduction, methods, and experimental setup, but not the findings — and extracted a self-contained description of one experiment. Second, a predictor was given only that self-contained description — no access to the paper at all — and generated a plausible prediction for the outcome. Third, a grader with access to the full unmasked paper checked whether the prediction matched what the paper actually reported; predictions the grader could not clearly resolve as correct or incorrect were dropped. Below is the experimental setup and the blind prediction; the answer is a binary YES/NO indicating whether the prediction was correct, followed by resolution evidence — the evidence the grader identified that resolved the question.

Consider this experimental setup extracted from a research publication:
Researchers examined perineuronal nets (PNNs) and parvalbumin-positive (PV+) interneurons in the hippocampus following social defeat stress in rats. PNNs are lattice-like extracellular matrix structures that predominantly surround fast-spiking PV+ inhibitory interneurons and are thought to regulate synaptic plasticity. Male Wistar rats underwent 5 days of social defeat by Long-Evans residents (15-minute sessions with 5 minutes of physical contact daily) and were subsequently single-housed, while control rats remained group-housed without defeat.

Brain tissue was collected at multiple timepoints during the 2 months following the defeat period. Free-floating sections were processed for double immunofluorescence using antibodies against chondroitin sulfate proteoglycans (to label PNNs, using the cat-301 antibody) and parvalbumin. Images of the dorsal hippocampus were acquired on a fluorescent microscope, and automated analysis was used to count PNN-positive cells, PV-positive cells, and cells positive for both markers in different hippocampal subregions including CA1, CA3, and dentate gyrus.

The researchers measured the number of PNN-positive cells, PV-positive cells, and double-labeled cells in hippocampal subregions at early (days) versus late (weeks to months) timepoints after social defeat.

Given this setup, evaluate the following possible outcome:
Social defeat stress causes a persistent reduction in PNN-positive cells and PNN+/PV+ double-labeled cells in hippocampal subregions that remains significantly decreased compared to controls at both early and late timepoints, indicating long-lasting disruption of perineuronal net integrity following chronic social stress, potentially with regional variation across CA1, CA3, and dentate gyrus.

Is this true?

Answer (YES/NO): NO